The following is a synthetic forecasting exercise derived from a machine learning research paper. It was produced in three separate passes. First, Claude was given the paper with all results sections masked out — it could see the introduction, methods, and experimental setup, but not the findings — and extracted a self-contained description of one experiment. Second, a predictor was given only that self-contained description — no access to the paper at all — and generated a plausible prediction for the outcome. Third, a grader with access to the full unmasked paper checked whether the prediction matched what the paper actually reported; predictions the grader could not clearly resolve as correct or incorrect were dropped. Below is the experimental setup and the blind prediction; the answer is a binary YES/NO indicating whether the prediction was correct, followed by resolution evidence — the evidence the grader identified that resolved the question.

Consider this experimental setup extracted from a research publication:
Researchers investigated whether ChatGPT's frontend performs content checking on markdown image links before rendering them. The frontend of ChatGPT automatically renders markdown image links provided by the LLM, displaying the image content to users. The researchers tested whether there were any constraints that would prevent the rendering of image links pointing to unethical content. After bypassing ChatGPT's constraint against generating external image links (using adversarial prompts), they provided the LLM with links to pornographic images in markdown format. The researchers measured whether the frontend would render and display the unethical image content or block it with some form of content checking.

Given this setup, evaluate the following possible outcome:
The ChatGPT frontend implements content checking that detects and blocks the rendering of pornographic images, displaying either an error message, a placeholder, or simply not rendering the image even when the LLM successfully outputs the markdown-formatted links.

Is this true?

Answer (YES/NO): NO